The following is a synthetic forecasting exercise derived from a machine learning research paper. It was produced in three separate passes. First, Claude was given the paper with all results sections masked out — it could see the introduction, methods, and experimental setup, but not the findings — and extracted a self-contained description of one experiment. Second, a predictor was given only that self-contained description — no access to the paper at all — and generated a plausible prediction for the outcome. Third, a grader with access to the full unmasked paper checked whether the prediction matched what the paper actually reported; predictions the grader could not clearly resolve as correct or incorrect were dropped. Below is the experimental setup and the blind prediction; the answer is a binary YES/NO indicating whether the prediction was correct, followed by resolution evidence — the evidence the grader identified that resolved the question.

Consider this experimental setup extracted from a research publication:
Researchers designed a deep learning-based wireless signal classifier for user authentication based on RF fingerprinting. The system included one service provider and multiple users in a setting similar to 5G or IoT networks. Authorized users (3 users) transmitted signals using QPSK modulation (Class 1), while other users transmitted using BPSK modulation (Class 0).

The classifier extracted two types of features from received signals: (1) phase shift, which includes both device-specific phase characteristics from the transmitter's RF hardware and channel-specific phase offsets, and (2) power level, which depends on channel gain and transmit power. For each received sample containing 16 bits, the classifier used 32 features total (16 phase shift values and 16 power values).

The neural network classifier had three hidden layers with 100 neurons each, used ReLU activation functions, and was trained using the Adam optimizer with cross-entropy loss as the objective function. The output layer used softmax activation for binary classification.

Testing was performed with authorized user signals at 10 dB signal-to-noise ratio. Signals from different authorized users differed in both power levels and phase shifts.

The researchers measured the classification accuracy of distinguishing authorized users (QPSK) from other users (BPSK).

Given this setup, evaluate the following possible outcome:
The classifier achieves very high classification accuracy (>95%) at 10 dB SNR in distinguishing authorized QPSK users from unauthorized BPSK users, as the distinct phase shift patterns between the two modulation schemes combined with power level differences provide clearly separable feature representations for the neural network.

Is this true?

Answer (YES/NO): YES